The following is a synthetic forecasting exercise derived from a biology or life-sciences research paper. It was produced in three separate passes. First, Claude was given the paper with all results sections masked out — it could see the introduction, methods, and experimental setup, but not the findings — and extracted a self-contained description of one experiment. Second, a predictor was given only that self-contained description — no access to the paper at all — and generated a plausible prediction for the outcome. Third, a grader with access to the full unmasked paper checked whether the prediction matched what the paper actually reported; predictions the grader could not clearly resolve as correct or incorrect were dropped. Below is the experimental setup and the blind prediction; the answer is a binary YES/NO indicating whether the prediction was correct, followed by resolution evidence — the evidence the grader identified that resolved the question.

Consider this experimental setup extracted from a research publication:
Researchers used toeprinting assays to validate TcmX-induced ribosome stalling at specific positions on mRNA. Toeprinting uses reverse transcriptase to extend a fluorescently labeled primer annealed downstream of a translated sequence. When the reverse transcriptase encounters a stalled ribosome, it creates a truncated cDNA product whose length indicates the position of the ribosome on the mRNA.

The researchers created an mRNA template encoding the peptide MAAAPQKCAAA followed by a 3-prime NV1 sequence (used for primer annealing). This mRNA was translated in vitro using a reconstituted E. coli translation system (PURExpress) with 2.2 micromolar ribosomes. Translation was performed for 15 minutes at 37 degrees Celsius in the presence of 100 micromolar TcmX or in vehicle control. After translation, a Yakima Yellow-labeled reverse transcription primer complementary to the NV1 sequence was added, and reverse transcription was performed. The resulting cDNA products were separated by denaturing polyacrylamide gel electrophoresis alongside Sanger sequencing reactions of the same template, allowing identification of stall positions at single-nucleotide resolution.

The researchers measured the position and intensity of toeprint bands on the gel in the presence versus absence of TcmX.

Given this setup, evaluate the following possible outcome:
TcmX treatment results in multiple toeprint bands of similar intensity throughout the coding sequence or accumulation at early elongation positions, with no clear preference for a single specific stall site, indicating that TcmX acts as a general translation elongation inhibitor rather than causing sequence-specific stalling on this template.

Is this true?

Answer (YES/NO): NO